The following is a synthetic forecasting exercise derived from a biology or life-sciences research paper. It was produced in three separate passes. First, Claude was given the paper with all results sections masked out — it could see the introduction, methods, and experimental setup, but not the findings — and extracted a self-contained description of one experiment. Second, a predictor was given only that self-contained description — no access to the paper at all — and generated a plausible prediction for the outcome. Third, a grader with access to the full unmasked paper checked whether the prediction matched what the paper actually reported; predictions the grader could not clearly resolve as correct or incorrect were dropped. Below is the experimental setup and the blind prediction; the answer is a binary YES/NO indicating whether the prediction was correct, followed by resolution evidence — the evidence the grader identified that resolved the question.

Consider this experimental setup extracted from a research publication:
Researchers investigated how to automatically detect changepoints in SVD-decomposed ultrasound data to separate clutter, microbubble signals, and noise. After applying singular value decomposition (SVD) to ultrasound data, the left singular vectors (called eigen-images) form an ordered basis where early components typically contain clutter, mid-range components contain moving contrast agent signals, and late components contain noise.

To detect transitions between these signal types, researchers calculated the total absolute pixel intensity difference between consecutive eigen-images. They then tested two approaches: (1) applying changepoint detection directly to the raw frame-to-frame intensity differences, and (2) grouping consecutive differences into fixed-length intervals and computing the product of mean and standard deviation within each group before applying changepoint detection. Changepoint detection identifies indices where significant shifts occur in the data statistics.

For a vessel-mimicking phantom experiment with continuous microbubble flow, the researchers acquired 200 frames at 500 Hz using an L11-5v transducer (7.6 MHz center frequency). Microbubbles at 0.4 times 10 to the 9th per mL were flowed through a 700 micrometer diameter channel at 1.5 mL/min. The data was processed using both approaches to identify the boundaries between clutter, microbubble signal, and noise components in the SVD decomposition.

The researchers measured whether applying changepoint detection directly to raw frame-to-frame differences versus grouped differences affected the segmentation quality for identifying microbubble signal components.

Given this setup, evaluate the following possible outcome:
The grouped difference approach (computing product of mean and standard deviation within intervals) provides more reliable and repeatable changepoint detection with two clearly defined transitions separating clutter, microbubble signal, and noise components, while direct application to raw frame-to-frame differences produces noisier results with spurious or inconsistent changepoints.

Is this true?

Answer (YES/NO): YES